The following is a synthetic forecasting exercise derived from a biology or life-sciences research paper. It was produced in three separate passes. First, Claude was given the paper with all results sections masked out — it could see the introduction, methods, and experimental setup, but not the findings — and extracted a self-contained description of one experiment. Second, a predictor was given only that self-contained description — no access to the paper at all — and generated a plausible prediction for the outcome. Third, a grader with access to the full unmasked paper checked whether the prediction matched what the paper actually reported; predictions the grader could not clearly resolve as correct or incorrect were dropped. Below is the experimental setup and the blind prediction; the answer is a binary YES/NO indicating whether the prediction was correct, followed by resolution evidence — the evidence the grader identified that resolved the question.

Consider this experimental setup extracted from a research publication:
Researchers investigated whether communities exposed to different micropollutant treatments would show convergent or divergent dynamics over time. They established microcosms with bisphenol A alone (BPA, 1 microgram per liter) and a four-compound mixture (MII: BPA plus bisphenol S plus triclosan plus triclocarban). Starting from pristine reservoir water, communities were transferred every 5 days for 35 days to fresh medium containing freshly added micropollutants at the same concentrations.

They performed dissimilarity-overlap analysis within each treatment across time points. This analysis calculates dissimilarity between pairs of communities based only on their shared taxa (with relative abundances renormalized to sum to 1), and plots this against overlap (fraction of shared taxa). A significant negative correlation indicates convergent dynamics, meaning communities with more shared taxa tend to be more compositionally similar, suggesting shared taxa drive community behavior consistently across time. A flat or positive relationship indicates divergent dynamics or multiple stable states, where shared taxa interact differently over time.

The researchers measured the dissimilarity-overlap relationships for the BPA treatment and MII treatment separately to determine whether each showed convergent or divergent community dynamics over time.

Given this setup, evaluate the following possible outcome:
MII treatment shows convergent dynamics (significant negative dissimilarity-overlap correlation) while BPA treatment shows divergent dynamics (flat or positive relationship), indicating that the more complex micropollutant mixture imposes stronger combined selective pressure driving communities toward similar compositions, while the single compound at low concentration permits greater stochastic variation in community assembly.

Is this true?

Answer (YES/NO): NO